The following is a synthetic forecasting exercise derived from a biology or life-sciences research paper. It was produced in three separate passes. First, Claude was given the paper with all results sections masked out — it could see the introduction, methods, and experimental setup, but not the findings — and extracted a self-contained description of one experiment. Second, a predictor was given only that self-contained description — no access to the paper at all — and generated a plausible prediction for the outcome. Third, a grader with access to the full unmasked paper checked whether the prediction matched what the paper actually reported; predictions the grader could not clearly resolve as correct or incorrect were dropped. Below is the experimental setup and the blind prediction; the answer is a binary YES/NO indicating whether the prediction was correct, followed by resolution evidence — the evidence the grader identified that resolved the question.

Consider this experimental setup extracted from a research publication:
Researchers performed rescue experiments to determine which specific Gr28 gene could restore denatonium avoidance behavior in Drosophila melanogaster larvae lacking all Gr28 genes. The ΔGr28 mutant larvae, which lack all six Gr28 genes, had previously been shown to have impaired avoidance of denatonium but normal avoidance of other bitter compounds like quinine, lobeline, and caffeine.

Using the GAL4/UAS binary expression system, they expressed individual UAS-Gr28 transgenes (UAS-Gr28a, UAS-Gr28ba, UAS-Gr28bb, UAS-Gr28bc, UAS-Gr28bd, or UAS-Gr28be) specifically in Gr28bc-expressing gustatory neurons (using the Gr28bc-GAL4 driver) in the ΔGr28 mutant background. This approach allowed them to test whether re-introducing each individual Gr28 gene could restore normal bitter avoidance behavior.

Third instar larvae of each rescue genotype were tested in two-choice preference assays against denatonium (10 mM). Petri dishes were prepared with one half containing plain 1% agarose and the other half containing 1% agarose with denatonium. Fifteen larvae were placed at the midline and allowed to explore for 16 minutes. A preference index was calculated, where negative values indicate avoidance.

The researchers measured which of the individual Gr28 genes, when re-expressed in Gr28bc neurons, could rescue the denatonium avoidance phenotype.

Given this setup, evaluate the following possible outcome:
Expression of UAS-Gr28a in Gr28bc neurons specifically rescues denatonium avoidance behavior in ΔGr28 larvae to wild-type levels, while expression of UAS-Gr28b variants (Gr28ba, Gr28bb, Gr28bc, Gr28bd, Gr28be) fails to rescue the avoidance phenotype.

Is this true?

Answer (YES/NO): NO